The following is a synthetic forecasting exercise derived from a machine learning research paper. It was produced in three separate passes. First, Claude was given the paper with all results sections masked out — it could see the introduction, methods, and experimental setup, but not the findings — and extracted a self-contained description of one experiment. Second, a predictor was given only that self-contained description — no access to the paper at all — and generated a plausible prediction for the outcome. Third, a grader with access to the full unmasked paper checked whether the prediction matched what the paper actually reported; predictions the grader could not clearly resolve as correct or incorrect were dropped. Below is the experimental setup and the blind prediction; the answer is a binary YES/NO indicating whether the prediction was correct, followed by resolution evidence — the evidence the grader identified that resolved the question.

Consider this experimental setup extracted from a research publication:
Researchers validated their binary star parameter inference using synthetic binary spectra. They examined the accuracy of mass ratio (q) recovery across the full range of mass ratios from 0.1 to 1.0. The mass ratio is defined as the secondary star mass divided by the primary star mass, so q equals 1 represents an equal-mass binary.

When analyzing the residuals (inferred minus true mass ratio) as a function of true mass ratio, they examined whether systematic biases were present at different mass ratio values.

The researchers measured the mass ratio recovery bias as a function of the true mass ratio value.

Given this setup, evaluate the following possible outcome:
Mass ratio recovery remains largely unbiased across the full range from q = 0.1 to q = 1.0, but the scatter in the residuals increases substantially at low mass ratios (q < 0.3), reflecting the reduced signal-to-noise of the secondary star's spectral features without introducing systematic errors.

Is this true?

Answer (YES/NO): NO